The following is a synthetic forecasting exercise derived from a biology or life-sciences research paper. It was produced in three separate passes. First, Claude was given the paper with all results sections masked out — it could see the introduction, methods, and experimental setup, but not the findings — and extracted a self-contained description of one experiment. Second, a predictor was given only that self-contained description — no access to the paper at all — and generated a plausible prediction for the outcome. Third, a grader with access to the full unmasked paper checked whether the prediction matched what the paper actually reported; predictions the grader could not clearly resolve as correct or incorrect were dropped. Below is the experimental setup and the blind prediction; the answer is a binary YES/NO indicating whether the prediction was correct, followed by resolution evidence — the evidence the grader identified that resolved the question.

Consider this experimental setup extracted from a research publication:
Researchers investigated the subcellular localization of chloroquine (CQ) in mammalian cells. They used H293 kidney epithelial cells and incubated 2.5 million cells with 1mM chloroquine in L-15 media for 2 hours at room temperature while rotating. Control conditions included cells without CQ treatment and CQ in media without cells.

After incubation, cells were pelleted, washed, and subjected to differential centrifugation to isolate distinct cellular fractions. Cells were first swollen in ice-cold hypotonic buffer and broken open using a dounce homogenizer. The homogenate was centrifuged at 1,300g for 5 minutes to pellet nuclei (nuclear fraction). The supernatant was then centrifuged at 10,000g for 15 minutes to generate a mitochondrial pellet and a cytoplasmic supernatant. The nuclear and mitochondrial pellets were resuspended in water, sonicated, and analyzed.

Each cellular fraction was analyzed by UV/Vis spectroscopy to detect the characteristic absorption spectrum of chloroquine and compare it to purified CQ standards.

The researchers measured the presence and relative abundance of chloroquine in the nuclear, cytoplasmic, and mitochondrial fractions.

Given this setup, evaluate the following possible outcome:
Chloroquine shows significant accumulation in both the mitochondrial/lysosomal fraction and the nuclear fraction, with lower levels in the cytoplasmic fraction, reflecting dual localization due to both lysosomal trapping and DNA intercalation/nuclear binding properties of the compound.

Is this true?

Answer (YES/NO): NO